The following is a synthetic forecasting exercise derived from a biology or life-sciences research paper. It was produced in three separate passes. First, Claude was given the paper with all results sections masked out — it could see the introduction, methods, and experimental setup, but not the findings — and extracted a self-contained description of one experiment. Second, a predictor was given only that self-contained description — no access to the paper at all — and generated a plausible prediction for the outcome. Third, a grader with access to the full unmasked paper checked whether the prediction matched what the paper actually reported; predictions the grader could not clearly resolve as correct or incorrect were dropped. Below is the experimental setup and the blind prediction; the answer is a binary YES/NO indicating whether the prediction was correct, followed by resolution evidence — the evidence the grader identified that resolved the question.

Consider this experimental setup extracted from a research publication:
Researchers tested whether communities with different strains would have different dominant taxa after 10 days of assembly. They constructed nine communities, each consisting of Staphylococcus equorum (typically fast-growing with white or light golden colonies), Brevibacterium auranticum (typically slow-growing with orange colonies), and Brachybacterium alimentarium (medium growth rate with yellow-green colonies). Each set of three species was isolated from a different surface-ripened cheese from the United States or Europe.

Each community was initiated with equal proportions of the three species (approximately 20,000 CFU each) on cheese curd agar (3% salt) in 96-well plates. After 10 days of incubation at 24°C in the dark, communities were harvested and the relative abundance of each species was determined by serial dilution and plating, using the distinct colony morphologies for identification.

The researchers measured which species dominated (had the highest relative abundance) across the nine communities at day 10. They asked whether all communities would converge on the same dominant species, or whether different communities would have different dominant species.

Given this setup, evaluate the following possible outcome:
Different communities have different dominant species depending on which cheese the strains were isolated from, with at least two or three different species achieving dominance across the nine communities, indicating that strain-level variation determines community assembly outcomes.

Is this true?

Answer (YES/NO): YES